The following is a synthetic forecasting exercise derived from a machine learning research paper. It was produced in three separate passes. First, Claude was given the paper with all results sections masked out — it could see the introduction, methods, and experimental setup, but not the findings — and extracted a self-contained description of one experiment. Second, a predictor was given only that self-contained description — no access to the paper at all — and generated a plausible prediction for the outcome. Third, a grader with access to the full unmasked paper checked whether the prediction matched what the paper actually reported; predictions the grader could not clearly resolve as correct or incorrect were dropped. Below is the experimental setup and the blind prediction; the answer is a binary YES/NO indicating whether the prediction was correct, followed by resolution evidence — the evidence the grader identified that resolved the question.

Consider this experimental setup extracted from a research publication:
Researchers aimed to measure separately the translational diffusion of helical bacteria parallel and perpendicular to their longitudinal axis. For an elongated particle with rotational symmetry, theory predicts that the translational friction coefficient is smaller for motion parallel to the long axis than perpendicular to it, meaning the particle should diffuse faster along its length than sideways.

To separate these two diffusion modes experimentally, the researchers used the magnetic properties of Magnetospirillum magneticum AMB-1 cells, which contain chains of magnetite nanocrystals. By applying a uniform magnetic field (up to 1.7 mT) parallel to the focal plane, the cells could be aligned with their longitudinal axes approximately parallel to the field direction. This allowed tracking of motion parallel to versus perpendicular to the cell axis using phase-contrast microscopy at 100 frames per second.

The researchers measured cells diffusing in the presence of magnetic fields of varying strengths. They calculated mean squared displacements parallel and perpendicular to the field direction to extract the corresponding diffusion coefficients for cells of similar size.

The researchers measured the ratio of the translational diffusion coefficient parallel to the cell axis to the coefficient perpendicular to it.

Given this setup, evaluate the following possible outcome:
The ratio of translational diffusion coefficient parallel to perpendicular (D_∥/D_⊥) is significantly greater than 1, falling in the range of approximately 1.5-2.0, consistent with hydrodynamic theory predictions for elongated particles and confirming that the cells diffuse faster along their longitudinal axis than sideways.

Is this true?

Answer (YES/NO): NO